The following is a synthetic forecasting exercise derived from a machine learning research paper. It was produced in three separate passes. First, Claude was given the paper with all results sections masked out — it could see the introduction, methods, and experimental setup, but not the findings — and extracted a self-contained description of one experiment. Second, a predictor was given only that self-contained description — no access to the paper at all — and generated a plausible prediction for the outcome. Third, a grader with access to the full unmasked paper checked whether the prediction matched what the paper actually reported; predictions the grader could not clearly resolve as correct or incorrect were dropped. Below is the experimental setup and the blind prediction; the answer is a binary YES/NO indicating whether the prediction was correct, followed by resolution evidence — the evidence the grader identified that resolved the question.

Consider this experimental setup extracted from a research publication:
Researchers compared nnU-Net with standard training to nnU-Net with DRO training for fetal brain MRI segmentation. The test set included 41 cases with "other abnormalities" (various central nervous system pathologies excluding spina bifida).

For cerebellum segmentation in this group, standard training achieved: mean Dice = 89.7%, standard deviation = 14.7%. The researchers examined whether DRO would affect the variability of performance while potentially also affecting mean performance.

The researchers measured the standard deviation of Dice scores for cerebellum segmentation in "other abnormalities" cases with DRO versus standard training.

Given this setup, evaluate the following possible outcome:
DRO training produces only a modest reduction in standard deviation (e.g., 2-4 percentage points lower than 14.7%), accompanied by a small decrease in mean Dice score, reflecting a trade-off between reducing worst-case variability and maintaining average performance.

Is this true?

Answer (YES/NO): NO